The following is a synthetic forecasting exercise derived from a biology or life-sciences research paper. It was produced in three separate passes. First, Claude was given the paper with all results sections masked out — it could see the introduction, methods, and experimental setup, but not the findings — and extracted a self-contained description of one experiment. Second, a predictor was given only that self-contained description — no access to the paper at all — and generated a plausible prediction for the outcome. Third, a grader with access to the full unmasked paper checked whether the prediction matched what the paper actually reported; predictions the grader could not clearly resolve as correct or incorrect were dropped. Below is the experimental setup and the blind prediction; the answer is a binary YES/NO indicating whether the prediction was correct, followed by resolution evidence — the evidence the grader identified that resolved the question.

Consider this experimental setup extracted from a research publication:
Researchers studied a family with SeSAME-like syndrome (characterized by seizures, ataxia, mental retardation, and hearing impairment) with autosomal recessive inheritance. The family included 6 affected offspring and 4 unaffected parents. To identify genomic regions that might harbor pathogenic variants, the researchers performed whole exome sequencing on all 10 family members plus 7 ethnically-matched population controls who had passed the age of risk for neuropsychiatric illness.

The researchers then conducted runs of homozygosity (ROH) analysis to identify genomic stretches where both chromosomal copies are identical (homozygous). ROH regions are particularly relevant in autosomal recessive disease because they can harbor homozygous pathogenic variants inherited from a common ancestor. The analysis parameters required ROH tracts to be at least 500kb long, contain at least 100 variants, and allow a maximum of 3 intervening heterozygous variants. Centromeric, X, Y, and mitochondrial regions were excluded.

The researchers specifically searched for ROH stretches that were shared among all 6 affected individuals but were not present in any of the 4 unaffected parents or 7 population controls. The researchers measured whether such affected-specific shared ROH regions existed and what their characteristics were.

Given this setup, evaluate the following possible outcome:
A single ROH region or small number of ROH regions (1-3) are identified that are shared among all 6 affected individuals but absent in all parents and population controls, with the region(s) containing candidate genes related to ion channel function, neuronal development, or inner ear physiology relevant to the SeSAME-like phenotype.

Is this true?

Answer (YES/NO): NO